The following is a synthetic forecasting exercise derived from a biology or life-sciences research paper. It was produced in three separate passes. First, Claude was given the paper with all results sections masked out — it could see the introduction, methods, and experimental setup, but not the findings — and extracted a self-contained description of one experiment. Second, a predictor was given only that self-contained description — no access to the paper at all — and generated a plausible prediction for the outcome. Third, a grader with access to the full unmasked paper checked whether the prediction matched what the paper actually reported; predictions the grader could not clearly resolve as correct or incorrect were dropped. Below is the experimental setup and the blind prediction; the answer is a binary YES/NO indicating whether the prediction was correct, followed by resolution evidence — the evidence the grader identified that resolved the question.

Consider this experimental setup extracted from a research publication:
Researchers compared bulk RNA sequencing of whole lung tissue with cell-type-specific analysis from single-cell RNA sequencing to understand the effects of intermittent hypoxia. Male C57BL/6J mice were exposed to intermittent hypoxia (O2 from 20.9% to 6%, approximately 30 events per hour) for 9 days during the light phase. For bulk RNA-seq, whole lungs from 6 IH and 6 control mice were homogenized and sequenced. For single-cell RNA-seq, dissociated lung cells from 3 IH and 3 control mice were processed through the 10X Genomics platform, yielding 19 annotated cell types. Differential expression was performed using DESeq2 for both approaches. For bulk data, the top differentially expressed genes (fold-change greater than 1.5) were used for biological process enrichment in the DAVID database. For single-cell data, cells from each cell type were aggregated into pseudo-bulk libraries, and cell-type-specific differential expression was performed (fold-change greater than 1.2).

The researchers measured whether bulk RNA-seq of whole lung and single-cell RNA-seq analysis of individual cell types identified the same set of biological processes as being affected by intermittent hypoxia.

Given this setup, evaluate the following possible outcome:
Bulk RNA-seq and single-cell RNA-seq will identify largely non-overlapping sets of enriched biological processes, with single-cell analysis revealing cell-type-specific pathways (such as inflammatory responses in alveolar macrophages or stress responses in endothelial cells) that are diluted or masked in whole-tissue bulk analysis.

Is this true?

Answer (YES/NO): NO